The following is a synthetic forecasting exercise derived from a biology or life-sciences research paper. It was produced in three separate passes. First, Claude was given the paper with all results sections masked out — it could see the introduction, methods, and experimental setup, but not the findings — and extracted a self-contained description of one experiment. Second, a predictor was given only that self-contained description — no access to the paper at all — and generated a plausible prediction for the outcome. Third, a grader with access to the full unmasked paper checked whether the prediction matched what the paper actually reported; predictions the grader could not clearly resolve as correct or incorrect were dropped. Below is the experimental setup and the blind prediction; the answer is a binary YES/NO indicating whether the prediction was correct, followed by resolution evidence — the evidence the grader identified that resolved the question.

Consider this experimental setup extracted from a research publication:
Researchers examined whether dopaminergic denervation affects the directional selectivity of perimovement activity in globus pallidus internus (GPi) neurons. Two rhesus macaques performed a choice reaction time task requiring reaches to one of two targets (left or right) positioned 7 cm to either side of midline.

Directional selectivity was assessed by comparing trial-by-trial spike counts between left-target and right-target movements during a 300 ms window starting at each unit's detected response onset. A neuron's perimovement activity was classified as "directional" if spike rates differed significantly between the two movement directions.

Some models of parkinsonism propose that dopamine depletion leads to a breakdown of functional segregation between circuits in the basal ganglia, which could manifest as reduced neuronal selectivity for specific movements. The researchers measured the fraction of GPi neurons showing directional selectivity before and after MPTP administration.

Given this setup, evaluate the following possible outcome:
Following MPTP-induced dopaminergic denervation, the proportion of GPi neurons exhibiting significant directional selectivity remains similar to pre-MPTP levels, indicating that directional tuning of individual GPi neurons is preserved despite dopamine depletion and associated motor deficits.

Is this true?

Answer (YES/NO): YES